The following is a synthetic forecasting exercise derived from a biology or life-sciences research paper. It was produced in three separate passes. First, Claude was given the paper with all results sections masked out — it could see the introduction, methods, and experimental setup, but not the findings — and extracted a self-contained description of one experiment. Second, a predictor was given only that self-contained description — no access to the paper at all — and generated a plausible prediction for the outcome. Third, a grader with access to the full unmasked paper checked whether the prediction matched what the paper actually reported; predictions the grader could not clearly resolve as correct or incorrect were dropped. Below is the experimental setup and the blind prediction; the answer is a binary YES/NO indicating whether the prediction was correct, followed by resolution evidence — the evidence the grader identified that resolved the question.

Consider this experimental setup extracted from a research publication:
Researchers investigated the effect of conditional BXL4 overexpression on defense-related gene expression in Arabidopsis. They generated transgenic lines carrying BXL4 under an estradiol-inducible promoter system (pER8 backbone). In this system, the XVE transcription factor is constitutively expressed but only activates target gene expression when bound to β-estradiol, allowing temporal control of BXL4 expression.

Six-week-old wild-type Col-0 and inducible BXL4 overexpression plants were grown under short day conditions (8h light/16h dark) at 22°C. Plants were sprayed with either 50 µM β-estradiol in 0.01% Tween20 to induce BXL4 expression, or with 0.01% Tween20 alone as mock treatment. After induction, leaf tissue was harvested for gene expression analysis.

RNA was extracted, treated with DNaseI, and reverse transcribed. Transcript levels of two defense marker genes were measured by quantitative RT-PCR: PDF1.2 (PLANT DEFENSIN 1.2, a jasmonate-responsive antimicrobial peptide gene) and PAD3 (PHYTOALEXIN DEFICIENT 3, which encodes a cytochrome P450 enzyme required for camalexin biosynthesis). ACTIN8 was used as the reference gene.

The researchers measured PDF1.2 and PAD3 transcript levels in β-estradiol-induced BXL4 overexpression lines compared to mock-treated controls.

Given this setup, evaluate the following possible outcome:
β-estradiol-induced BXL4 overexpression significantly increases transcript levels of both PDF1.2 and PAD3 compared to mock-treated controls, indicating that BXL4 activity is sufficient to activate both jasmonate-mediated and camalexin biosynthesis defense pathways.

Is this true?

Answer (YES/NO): NO